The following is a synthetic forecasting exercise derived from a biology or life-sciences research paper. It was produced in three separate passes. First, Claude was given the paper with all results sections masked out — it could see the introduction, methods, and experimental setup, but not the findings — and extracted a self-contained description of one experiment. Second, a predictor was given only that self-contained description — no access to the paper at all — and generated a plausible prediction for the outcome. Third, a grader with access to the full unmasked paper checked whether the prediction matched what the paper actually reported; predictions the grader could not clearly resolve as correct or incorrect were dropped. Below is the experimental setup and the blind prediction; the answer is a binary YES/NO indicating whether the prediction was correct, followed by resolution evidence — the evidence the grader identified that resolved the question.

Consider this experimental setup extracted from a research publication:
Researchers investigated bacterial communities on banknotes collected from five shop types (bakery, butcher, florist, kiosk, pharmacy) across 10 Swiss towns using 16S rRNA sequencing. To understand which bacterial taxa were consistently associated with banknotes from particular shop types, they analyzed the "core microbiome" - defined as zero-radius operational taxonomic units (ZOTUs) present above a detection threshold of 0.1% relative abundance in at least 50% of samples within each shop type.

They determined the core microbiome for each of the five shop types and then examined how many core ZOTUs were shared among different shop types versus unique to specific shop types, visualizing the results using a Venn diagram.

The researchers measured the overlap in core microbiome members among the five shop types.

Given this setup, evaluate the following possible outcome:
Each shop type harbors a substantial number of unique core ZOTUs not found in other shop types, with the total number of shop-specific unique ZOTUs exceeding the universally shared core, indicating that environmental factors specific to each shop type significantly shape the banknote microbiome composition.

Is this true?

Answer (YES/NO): NO